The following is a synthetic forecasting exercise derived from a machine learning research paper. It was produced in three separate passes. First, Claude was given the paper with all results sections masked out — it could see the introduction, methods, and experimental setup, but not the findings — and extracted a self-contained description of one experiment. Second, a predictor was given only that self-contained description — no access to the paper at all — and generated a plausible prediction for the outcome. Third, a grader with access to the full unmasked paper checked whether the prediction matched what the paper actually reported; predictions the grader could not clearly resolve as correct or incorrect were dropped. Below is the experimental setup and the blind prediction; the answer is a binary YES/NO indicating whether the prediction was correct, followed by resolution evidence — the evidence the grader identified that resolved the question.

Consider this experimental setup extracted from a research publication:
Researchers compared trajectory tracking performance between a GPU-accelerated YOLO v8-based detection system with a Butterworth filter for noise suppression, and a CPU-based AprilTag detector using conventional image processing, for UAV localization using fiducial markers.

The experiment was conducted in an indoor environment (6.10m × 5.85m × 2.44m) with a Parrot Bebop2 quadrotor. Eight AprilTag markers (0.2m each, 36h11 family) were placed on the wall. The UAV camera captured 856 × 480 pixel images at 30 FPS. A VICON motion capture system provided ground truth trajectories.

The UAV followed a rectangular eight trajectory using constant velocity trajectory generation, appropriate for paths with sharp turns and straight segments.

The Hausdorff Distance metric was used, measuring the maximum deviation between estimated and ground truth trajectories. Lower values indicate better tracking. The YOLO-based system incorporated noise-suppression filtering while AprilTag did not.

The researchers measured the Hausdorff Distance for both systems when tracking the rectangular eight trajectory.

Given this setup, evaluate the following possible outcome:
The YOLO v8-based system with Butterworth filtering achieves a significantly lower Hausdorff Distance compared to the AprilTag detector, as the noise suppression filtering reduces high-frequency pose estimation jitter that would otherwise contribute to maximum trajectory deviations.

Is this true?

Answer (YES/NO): NO